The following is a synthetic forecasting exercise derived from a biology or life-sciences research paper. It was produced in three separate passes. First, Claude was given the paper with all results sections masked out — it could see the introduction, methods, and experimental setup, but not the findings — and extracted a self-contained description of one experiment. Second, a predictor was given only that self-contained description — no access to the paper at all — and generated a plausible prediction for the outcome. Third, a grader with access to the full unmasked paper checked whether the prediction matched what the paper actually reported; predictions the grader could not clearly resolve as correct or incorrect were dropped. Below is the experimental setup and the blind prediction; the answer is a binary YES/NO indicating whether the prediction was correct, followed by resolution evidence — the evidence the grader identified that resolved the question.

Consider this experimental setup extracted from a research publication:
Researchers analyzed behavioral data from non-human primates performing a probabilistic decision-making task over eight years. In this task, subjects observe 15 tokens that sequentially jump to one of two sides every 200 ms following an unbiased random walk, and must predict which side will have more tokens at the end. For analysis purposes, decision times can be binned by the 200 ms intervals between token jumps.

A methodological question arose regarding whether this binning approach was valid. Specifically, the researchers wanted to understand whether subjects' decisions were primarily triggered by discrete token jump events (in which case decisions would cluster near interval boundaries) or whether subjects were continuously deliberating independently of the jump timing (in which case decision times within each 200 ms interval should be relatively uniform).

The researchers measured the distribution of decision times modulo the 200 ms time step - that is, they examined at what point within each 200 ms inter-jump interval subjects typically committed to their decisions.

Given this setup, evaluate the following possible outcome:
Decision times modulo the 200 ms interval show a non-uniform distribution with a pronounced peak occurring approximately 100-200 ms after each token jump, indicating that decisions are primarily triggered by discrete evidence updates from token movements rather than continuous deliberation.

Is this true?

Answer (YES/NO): NO